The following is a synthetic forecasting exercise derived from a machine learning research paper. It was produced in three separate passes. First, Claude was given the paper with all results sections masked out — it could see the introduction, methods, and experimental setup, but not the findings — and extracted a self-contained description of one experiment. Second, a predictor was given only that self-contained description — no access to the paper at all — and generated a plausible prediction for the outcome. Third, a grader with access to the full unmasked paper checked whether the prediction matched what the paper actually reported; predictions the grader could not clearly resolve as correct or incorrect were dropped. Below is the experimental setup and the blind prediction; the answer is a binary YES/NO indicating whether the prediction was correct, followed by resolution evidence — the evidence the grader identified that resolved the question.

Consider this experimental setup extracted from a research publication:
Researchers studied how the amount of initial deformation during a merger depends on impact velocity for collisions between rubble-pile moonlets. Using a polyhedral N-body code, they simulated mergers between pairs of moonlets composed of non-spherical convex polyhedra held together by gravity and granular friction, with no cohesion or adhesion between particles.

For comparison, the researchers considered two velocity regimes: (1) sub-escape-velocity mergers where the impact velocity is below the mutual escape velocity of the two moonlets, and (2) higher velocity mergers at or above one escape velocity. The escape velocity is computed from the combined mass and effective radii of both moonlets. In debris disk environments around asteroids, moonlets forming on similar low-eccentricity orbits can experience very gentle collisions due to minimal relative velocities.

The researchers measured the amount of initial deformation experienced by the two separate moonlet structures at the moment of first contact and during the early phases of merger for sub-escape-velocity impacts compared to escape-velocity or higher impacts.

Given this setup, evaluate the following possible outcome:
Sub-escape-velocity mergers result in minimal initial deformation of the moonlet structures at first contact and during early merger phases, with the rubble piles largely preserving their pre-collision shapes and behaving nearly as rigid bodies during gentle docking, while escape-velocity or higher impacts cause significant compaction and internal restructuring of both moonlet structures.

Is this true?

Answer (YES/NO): YES